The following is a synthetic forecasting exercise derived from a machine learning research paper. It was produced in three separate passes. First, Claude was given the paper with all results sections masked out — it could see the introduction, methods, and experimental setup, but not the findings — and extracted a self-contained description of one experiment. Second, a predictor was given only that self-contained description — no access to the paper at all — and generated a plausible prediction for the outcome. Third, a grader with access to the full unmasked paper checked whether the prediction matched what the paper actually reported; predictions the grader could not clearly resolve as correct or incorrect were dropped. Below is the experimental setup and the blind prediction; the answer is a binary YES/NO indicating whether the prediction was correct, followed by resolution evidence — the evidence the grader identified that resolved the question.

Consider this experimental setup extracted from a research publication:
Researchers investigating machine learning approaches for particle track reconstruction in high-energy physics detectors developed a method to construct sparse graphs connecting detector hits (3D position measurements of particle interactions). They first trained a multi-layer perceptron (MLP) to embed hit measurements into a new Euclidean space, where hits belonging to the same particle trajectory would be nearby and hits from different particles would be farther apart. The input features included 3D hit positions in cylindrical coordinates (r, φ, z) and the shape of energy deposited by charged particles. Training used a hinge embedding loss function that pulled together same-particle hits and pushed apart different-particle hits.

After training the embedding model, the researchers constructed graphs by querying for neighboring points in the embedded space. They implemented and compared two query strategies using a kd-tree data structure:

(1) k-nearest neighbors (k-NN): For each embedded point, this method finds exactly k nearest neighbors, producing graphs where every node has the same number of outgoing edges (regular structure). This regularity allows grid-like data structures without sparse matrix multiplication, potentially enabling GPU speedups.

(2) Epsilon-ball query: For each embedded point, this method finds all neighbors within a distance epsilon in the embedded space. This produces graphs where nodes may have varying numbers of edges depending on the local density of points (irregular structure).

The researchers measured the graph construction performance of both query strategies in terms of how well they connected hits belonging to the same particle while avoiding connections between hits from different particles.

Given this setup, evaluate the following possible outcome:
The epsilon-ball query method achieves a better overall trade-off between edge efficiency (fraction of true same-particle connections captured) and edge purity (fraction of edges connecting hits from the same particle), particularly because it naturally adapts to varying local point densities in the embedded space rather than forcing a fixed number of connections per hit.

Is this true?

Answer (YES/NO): YES